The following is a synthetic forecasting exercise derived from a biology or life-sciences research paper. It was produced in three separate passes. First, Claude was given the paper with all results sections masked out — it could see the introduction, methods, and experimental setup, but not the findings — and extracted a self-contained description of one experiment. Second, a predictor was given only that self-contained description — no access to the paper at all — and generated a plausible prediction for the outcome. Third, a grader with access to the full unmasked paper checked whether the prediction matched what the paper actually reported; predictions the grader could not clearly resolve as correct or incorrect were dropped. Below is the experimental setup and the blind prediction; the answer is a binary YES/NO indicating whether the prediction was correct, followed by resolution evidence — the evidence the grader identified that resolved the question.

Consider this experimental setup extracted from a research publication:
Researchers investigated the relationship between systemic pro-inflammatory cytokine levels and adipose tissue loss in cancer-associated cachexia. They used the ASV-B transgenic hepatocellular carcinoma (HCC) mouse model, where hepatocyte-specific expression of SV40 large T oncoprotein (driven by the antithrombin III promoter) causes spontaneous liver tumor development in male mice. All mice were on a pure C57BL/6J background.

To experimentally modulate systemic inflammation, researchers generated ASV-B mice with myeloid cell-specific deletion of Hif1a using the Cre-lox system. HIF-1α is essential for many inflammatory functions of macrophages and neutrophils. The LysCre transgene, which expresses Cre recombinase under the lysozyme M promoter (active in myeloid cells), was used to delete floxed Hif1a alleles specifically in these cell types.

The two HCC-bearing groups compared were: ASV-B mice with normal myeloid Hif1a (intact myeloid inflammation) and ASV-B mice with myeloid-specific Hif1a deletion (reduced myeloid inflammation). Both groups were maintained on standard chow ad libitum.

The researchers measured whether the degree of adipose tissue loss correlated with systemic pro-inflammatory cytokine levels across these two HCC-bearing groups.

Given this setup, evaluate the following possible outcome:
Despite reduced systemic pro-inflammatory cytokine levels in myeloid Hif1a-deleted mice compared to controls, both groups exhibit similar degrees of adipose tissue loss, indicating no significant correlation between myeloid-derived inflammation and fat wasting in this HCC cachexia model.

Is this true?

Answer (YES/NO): NO